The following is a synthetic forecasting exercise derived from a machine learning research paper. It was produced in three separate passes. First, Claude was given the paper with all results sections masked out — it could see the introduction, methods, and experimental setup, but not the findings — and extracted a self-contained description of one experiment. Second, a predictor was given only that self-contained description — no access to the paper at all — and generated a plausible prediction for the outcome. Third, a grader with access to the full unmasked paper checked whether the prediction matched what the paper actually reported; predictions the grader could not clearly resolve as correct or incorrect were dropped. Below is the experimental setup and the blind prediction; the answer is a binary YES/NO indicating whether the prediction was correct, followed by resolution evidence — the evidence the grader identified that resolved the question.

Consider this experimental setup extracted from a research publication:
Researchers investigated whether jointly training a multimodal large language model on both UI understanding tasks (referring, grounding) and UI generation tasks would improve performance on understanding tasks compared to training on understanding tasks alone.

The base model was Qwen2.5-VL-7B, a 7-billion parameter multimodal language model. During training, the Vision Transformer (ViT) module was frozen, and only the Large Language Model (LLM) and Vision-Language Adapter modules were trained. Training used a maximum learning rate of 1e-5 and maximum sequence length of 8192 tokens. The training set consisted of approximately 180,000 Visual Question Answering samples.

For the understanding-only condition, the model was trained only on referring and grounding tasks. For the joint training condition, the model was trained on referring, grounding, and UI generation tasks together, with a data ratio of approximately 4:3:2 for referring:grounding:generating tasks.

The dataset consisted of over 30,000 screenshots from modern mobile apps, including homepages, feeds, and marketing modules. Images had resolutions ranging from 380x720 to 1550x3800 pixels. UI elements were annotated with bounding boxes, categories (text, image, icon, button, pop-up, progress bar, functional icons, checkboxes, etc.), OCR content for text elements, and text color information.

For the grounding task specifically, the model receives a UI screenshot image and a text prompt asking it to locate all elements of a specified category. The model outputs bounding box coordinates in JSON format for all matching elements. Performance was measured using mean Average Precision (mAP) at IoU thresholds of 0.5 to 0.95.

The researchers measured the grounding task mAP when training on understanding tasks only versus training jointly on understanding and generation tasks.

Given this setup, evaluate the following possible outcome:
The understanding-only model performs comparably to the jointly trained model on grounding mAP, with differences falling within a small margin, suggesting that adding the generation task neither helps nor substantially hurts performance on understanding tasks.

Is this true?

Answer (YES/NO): NO